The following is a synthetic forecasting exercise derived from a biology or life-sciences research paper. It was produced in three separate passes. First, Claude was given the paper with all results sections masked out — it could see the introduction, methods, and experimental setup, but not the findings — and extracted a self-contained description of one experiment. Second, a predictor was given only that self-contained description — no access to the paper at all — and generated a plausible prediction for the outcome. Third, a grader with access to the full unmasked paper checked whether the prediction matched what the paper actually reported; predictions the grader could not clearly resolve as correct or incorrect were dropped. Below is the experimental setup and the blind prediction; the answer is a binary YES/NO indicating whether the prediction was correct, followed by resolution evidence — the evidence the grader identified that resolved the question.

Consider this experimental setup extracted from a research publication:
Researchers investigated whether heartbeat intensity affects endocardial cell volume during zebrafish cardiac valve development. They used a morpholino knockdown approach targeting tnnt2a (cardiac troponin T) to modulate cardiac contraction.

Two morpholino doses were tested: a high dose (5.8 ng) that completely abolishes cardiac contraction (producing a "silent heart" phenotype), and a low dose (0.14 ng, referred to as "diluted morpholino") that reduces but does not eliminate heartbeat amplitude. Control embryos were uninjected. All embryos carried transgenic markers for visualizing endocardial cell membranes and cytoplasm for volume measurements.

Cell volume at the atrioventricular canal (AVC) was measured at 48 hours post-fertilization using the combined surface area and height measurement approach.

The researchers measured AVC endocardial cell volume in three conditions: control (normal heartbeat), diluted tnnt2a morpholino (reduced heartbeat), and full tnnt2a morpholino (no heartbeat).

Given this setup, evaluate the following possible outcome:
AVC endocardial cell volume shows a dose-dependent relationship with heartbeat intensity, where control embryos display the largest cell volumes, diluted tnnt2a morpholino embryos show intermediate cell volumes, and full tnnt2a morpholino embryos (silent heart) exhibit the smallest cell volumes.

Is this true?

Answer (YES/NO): NO